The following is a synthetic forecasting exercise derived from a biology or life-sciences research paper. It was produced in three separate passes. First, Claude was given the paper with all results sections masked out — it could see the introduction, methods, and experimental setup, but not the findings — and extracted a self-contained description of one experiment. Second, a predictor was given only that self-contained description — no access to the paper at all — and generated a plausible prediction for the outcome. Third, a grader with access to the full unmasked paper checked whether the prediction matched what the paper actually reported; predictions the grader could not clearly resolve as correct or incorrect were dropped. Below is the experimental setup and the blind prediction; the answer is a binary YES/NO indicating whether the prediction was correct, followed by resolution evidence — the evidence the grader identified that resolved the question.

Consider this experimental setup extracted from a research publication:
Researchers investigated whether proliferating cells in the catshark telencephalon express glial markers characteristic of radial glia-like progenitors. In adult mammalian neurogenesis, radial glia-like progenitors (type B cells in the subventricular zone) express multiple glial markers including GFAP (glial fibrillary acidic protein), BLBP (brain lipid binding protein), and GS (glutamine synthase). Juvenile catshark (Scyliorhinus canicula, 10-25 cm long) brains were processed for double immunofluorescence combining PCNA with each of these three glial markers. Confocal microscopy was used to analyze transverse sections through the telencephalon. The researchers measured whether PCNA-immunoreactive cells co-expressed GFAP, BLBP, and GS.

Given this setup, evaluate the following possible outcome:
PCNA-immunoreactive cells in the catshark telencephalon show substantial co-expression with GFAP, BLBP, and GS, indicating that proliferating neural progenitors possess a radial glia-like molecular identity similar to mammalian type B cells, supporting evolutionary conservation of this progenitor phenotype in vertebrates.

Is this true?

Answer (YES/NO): YES